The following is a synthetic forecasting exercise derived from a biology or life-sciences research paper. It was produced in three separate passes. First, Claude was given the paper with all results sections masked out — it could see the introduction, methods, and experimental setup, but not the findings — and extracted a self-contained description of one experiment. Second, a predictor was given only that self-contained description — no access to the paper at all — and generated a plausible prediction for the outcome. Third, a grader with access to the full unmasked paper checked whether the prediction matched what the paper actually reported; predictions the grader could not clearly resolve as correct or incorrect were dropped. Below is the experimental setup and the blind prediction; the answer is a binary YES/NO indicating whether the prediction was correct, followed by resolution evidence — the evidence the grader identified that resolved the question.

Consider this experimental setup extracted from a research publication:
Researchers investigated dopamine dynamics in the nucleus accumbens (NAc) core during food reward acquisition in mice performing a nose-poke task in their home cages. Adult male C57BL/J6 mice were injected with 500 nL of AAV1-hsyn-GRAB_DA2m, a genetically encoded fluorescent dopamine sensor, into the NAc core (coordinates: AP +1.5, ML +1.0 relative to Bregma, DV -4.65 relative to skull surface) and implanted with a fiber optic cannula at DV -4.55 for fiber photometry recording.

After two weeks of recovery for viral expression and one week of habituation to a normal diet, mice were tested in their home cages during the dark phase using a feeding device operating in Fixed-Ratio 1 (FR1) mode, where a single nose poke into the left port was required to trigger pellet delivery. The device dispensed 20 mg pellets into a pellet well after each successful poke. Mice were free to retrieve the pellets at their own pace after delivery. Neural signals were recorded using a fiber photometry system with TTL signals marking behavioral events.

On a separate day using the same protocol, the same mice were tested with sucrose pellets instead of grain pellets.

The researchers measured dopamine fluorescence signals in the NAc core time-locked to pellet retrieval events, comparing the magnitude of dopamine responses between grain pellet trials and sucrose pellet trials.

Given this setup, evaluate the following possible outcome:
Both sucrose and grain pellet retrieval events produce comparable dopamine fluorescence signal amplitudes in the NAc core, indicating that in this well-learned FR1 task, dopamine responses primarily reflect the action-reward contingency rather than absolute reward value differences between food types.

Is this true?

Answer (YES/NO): NO